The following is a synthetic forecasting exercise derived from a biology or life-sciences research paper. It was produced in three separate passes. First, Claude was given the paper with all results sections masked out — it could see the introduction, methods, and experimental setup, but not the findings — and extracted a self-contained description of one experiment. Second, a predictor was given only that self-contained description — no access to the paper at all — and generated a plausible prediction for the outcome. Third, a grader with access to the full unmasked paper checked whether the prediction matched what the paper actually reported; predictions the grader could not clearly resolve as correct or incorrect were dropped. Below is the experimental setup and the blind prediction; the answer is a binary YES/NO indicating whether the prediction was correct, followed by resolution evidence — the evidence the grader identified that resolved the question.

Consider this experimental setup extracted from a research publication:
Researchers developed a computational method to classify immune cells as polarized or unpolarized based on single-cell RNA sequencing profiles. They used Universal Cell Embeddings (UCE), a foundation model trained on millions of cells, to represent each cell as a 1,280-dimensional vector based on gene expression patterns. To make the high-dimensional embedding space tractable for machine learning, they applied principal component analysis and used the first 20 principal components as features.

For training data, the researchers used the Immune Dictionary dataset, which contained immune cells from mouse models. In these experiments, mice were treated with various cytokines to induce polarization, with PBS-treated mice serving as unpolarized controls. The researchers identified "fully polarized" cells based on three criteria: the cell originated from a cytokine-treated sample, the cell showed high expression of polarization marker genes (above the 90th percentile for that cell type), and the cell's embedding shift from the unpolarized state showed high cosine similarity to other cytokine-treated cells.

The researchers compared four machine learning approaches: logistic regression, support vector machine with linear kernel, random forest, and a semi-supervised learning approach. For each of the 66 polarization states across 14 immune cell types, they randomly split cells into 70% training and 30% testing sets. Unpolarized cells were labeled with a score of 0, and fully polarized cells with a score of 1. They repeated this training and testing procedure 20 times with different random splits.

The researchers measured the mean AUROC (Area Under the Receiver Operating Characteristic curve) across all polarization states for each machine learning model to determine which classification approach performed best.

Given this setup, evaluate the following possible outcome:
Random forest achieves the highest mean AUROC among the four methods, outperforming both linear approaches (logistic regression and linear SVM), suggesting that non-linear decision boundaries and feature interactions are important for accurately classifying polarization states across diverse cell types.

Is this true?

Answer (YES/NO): NO